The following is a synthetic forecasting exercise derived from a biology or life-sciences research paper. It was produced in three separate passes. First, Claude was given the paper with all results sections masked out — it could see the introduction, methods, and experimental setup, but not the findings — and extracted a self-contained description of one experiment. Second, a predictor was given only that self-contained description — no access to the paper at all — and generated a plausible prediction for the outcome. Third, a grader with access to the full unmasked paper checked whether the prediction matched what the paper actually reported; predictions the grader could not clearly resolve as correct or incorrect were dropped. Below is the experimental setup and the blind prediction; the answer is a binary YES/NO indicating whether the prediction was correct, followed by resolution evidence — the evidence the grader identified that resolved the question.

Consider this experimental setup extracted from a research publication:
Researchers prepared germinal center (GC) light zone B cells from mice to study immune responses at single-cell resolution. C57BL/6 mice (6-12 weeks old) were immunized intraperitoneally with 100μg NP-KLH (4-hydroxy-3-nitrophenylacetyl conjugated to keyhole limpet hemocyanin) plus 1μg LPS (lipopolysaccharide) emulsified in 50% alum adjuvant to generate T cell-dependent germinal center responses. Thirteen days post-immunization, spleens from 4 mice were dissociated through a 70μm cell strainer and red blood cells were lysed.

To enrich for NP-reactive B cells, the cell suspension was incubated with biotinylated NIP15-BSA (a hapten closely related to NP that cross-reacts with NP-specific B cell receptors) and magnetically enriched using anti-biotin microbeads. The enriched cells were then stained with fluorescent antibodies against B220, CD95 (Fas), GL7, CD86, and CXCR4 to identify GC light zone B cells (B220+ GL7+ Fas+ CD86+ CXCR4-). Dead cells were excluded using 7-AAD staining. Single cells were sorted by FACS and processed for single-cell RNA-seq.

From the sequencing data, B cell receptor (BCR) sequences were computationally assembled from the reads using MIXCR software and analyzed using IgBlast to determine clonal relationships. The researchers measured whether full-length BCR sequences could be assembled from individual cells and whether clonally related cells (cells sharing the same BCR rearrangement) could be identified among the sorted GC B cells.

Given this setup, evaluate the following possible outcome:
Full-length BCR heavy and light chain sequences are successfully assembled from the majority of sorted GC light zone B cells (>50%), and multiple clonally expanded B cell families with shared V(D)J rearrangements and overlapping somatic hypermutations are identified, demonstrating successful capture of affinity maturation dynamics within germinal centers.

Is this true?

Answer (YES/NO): NO